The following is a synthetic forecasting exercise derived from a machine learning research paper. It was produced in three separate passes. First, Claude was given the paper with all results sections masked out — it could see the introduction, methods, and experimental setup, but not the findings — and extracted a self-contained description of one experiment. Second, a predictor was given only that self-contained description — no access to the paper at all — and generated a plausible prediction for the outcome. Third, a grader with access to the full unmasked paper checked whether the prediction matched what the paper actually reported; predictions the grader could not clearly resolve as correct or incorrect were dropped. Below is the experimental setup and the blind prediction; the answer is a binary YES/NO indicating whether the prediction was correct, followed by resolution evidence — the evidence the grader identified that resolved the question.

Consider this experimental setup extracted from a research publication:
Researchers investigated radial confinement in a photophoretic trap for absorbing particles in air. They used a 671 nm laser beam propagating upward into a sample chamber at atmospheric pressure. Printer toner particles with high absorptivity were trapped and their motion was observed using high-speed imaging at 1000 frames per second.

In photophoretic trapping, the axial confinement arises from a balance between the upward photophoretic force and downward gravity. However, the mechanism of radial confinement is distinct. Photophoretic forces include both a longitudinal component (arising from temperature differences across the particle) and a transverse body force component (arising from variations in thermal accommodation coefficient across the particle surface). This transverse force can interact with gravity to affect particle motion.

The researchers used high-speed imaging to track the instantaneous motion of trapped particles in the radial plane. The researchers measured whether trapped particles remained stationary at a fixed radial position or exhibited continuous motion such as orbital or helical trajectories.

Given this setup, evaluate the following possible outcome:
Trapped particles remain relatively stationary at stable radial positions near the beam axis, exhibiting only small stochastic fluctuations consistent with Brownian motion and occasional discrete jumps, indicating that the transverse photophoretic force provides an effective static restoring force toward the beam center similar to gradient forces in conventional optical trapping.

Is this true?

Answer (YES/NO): NO